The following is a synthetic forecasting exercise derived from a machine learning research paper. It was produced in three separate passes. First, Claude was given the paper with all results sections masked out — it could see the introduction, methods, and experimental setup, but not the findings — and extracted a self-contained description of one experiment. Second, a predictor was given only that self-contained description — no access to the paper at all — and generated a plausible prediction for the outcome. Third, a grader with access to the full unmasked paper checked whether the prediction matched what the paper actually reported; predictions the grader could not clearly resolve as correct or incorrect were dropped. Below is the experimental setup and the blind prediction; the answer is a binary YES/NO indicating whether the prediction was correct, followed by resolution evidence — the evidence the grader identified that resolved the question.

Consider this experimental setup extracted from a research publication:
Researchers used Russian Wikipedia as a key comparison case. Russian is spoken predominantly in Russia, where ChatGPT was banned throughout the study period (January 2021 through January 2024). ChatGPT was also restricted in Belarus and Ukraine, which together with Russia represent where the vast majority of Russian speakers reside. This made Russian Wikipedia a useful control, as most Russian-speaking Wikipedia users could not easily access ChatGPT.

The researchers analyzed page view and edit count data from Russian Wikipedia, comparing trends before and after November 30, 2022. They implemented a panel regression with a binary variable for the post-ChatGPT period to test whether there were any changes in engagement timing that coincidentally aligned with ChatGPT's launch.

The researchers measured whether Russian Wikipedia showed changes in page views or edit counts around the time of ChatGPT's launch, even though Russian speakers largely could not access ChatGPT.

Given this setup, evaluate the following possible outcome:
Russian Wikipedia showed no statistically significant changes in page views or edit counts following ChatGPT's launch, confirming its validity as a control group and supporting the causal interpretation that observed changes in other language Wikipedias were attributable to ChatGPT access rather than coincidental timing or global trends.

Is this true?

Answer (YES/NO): NO